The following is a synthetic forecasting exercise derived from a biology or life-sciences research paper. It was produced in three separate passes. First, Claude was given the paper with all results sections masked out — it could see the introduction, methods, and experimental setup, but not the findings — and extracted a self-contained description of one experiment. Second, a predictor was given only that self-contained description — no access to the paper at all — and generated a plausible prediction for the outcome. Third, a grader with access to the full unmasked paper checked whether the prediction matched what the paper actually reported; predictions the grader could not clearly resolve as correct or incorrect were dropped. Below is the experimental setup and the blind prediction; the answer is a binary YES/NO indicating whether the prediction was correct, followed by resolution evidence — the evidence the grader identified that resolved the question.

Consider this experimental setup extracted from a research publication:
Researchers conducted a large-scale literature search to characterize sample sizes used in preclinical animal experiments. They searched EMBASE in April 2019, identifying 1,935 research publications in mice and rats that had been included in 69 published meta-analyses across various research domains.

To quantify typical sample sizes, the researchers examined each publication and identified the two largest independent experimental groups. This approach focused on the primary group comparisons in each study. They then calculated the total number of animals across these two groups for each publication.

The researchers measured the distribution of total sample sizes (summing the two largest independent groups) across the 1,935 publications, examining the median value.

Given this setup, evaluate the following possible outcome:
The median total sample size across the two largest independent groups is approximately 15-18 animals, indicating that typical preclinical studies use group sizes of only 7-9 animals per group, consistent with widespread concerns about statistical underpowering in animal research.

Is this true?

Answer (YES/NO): NO